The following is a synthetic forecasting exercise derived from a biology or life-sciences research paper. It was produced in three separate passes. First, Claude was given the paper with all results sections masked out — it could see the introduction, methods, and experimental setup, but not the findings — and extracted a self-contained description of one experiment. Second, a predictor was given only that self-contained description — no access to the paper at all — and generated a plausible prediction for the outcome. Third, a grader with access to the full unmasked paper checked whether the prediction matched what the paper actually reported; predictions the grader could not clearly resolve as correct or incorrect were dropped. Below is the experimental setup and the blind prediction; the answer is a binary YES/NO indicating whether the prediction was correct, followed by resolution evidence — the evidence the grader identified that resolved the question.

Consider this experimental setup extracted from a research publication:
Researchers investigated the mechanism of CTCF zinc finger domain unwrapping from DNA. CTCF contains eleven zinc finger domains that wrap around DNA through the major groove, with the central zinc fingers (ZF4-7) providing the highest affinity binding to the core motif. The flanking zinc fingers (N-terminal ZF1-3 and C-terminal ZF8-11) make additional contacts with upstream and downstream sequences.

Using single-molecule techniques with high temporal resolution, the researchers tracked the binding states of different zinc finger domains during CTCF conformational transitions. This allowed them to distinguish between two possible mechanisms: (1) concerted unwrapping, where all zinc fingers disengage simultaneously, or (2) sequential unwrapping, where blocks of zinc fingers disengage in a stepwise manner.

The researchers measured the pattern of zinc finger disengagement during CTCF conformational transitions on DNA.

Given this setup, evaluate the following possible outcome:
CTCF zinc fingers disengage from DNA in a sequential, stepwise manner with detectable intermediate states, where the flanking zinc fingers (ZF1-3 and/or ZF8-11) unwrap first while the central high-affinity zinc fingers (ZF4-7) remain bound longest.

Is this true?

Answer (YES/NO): YES